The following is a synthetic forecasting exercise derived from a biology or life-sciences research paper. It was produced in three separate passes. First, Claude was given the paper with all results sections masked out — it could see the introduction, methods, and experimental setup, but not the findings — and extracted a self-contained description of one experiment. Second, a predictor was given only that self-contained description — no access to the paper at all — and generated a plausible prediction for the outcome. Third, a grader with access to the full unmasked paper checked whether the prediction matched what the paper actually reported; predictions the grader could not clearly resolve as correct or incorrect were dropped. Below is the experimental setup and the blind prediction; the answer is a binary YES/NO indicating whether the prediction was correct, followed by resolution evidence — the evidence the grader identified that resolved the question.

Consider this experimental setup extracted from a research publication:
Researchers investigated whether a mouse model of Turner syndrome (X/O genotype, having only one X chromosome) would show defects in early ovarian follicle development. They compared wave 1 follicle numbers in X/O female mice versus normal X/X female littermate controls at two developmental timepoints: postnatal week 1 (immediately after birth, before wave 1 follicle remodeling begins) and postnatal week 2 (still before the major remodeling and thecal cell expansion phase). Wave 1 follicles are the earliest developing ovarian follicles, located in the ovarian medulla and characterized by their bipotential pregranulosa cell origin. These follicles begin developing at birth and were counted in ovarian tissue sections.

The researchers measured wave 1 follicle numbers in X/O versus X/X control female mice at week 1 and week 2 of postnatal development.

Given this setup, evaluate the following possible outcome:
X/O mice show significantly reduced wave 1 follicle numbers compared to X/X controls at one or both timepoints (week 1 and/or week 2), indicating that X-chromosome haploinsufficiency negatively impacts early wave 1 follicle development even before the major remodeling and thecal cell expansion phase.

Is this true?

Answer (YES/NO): YES